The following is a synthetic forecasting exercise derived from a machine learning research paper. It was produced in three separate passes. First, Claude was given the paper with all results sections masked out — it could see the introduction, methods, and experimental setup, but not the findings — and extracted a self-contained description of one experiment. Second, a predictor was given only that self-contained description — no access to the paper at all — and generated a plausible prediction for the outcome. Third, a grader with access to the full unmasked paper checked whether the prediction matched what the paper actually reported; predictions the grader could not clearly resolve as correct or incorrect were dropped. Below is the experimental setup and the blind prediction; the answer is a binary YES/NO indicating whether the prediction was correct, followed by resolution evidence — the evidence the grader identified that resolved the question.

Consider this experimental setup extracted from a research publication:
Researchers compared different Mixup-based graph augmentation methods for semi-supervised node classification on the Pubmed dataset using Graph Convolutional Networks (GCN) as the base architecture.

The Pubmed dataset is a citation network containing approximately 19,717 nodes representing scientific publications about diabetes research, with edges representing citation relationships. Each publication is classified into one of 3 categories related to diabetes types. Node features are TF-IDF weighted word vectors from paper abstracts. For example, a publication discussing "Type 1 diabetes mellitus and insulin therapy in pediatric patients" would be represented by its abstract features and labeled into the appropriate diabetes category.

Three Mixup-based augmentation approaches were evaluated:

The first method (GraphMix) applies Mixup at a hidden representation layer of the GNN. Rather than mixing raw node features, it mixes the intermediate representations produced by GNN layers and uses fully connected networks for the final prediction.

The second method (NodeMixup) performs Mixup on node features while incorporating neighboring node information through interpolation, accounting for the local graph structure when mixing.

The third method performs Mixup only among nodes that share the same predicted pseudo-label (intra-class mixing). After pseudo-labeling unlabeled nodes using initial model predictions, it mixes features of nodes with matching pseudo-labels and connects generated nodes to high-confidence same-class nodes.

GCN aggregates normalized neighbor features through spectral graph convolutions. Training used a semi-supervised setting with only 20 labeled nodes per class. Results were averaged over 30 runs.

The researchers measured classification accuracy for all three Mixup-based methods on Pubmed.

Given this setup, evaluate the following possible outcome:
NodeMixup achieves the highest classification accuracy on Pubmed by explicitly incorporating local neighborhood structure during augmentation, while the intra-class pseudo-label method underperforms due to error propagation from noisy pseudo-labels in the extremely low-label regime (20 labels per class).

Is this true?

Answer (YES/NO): NO